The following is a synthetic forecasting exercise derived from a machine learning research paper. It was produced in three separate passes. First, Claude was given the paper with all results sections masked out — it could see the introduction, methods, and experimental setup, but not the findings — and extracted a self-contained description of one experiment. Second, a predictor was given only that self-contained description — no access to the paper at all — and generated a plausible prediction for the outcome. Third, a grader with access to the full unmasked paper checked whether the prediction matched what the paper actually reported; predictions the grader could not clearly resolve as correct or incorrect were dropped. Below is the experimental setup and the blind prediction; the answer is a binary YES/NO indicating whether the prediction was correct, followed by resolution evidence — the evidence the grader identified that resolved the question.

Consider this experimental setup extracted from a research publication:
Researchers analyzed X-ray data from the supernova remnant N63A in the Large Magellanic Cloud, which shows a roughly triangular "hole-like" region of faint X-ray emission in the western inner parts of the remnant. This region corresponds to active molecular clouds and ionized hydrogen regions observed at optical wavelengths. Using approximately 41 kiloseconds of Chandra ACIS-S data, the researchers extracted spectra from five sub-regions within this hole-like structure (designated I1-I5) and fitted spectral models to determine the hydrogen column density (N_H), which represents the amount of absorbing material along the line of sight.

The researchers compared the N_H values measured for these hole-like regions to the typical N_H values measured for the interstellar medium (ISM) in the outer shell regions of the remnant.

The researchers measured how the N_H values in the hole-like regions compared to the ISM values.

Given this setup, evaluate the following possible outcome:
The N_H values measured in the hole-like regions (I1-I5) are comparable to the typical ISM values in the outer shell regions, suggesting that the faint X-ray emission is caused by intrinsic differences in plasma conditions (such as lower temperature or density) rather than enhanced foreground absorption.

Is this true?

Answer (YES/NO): NO